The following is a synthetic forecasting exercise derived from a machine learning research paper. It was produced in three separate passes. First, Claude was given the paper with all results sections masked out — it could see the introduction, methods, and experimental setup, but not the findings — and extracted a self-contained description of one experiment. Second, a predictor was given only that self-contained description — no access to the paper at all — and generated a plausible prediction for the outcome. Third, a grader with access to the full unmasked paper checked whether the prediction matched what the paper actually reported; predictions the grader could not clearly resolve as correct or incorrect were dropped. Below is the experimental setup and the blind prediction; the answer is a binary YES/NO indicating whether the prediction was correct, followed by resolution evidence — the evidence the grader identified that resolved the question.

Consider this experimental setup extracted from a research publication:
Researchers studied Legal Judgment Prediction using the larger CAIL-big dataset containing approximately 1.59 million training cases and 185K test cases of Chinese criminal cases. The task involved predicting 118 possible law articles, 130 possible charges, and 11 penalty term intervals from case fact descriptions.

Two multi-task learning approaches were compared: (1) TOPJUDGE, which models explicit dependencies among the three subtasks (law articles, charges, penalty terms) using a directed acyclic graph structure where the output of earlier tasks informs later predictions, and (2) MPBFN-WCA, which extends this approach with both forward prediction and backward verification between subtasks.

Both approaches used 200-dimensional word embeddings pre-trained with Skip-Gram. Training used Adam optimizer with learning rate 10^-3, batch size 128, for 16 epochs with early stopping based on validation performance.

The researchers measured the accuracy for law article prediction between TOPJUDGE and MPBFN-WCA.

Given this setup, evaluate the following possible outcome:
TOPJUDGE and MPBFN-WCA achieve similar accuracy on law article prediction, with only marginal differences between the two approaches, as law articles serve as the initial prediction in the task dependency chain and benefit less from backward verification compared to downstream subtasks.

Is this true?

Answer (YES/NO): YES